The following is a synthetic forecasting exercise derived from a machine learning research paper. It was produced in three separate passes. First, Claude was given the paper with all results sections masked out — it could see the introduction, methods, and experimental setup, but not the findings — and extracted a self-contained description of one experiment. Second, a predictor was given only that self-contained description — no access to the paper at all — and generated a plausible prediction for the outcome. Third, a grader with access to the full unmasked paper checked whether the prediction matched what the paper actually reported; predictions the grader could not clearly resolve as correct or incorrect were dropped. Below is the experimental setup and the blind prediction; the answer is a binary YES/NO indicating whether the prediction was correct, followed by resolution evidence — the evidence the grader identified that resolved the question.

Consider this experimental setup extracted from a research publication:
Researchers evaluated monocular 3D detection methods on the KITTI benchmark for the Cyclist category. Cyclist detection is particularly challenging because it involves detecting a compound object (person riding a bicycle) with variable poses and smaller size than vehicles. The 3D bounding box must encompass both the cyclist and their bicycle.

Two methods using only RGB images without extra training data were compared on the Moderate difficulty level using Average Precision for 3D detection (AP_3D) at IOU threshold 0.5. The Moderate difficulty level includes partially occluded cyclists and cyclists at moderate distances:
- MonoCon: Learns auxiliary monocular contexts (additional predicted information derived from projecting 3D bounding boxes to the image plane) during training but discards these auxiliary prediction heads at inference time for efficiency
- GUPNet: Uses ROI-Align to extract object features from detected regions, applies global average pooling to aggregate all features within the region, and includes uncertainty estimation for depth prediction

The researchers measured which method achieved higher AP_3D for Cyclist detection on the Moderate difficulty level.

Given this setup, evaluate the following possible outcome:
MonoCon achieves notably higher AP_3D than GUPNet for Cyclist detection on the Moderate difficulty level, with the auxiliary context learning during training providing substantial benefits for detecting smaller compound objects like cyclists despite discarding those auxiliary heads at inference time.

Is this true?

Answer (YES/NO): NO